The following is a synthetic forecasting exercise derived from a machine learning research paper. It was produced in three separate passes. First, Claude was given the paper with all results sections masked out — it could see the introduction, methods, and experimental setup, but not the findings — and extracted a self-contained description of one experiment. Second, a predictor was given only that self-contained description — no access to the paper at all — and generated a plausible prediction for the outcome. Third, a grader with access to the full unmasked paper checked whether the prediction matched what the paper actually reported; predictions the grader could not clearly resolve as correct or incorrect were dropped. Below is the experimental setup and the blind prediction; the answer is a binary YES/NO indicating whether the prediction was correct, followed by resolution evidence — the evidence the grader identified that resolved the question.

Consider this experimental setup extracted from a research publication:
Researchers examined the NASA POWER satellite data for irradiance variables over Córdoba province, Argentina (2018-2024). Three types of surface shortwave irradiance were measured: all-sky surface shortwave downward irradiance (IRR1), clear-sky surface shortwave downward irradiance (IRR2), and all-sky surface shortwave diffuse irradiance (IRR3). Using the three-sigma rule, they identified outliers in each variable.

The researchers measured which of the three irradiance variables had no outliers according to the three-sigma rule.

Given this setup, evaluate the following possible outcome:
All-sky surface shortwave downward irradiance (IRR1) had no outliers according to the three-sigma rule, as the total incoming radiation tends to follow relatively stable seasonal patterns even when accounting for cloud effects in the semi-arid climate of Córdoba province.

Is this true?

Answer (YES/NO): NO